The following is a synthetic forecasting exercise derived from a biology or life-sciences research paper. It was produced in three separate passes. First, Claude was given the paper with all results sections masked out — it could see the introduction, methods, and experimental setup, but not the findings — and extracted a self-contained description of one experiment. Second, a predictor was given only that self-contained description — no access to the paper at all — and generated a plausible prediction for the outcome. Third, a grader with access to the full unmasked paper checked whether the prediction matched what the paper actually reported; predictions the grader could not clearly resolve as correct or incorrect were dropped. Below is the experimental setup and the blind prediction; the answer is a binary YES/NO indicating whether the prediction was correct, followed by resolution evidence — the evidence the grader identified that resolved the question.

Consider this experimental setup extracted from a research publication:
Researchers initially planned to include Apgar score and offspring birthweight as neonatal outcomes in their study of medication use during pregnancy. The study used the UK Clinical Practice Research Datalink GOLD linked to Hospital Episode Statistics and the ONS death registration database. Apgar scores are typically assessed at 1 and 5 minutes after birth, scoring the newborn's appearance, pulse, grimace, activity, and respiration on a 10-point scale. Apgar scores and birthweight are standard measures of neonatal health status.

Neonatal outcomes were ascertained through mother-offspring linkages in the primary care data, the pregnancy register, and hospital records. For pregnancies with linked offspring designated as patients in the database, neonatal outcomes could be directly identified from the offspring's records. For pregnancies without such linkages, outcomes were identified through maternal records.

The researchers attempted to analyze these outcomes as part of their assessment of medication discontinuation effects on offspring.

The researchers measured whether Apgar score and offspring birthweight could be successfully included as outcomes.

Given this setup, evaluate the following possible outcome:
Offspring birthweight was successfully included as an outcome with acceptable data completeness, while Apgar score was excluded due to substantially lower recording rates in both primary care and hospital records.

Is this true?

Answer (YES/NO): NO